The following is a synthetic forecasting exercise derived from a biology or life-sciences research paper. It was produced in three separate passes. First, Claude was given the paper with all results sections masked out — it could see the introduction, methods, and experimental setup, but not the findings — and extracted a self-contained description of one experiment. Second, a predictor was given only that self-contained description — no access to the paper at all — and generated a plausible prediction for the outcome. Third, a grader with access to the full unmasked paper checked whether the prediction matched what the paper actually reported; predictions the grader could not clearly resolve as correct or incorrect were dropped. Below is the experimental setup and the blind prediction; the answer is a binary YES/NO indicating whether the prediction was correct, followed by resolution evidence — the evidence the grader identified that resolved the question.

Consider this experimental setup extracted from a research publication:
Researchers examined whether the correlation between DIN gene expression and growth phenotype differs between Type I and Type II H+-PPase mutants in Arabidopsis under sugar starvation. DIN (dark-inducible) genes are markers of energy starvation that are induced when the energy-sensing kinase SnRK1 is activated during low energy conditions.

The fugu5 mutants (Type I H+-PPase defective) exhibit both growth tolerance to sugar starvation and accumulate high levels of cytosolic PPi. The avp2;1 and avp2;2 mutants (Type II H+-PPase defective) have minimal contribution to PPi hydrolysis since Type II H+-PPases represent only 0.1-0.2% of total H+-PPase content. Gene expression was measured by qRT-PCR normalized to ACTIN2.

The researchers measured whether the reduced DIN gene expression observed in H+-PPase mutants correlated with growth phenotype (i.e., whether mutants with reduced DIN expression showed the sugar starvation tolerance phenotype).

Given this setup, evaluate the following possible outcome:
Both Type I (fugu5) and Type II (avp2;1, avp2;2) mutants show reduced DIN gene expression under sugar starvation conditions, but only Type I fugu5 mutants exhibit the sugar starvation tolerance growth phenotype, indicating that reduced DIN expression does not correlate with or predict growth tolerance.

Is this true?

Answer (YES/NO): YES